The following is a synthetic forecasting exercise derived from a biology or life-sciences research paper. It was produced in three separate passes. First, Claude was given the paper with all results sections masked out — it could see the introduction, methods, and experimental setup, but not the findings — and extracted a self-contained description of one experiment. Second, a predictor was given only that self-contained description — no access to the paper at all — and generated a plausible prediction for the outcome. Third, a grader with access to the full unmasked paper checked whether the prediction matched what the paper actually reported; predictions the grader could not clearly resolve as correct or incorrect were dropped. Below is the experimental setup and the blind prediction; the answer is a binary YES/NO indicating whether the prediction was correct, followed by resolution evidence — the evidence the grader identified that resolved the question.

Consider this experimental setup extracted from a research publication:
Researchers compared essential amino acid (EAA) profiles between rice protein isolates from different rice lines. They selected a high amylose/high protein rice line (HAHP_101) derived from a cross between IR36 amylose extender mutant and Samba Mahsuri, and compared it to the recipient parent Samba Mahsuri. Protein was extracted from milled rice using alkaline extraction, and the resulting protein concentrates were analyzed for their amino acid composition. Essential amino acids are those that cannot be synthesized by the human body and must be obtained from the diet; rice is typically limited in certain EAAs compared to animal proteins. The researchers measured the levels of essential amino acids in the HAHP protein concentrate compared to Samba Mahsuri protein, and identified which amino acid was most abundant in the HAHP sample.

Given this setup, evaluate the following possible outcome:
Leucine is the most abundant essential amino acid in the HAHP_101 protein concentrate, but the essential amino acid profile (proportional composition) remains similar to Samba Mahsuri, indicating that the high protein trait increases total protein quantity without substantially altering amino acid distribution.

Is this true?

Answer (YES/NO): NO